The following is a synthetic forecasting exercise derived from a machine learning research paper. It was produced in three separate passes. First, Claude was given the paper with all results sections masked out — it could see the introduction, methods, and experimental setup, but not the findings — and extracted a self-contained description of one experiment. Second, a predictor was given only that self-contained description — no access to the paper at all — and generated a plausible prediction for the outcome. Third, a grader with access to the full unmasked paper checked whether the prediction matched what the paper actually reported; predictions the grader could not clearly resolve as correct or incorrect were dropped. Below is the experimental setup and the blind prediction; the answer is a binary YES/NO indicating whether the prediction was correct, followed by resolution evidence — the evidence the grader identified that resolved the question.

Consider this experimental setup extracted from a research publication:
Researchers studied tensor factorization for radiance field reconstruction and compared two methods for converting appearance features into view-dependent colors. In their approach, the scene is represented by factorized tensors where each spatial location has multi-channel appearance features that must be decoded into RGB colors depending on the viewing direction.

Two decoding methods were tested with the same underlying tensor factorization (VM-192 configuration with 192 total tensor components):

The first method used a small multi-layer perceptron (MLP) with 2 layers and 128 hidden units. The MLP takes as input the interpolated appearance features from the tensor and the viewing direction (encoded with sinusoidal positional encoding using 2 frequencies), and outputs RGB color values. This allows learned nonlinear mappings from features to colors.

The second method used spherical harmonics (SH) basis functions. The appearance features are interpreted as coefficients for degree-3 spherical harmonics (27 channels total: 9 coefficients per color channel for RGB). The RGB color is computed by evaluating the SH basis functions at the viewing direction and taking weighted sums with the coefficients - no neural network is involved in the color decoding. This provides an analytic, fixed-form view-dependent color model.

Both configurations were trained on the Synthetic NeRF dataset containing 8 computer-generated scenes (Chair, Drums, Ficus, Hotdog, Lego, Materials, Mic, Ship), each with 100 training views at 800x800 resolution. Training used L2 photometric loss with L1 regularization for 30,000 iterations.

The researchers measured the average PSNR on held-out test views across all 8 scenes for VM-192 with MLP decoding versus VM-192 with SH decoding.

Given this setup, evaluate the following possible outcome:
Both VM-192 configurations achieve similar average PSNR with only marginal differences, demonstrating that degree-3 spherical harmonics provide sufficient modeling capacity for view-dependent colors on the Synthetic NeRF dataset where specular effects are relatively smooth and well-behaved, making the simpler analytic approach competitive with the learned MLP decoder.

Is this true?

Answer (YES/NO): NO